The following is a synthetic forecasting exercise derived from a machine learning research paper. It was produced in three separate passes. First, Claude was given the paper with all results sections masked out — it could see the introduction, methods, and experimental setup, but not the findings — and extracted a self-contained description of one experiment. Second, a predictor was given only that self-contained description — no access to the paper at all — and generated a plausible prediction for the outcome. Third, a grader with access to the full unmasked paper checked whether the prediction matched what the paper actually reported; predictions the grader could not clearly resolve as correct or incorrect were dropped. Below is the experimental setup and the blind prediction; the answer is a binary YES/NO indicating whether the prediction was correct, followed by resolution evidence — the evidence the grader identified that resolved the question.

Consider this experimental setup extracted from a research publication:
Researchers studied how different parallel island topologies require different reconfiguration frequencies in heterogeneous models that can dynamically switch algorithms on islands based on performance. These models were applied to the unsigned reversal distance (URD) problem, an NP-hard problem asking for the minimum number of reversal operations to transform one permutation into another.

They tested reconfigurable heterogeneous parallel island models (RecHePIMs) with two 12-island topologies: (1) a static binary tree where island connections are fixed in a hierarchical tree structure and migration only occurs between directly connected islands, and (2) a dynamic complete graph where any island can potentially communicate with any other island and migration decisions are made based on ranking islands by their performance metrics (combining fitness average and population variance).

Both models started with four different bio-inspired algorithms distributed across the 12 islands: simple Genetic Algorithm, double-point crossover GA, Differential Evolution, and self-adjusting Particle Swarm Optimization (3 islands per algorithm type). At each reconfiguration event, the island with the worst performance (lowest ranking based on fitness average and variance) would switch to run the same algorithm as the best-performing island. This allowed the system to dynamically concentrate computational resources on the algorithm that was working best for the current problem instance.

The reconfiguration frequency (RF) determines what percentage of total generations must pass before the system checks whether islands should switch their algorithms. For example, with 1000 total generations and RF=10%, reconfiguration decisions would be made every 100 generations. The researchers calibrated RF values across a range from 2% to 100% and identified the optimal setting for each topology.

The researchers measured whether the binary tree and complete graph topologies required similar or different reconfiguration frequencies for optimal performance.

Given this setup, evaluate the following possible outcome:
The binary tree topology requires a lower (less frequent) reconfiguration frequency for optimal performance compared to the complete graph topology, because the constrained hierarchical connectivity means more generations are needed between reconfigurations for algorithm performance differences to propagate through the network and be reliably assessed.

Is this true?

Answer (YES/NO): NO